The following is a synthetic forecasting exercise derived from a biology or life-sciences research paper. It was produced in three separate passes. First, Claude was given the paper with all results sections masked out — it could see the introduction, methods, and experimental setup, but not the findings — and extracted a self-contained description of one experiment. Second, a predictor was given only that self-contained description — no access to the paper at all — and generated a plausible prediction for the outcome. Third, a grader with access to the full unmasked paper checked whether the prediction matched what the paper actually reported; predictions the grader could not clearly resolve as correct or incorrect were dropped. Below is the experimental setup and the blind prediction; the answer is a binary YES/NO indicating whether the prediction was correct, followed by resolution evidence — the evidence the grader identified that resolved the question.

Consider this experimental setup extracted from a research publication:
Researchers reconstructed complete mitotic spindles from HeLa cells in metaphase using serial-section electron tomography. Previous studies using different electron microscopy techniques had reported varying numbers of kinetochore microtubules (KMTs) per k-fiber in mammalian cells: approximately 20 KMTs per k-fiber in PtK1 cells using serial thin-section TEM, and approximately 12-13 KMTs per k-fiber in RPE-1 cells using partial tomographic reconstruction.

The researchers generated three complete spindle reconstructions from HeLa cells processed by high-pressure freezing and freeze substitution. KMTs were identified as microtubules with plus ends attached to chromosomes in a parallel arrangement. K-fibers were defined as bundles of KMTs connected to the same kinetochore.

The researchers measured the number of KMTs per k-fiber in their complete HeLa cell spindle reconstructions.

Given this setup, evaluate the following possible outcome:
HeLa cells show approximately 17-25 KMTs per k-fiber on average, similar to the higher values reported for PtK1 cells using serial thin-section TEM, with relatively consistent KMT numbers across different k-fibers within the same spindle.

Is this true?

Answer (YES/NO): NO